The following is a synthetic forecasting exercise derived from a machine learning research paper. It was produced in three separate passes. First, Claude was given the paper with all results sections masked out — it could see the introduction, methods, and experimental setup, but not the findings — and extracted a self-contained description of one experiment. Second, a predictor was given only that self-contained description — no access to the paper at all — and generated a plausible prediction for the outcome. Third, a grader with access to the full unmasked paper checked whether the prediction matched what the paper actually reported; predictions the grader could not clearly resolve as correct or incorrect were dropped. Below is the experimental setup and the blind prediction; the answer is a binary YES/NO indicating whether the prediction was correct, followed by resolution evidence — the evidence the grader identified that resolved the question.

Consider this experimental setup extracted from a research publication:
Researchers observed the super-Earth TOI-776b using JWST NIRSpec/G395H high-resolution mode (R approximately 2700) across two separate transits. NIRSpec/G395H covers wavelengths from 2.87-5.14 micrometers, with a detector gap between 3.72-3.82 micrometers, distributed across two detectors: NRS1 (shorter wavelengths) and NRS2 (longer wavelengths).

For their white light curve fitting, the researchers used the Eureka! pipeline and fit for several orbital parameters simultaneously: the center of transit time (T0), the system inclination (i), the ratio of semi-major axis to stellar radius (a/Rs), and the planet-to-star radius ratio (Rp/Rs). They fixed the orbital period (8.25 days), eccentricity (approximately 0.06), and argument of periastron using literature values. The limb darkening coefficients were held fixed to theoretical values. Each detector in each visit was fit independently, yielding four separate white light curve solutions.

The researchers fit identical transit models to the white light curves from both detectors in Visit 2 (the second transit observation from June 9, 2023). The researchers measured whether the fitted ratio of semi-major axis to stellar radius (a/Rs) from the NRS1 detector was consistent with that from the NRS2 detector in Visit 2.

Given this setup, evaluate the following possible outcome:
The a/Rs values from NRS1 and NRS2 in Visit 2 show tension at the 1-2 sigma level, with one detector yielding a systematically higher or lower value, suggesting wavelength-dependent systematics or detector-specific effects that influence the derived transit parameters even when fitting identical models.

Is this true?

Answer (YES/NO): YES